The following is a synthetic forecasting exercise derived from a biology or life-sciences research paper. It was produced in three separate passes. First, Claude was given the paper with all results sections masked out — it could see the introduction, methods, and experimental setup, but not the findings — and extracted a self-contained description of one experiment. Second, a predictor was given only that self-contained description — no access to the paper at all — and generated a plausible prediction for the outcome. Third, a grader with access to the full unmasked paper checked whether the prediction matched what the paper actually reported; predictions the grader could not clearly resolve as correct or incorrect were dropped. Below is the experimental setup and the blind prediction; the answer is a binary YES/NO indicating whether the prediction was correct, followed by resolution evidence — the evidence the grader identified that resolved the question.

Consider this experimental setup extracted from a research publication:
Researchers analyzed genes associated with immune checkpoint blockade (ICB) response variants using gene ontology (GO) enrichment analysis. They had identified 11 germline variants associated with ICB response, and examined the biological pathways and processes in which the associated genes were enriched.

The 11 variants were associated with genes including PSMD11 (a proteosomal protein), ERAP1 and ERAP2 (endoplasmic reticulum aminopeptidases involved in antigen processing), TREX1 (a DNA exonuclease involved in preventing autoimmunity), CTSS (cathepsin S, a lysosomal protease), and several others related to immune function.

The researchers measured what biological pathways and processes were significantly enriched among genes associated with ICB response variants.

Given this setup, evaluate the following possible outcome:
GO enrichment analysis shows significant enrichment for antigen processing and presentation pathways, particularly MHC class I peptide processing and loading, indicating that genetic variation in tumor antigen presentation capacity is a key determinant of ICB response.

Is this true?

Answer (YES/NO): YES